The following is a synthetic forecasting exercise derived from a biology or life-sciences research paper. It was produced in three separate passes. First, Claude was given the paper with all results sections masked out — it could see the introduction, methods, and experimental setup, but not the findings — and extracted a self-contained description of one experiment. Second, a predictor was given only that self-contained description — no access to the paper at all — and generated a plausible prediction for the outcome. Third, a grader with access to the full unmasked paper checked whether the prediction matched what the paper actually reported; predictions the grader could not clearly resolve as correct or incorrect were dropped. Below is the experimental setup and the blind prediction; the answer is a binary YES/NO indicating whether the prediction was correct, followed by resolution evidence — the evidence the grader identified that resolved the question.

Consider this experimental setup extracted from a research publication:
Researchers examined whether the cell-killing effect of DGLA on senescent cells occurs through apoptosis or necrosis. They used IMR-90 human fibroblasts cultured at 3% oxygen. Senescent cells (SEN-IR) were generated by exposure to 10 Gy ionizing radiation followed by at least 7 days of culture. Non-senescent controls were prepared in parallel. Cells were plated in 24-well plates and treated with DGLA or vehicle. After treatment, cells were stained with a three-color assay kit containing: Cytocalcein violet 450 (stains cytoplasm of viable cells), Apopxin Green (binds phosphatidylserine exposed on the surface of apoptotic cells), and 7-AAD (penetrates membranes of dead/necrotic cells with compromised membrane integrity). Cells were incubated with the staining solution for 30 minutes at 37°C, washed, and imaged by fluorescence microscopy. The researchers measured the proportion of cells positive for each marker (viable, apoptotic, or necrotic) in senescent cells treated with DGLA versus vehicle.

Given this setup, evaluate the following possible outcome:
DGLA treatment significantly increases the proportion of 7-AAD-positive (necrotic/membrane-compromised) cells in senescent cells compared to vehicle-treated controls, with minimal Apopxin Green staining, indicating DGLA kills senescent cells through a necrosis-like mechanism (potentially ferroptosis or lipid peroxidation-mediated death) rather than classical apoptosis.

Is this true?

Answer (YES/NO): YES